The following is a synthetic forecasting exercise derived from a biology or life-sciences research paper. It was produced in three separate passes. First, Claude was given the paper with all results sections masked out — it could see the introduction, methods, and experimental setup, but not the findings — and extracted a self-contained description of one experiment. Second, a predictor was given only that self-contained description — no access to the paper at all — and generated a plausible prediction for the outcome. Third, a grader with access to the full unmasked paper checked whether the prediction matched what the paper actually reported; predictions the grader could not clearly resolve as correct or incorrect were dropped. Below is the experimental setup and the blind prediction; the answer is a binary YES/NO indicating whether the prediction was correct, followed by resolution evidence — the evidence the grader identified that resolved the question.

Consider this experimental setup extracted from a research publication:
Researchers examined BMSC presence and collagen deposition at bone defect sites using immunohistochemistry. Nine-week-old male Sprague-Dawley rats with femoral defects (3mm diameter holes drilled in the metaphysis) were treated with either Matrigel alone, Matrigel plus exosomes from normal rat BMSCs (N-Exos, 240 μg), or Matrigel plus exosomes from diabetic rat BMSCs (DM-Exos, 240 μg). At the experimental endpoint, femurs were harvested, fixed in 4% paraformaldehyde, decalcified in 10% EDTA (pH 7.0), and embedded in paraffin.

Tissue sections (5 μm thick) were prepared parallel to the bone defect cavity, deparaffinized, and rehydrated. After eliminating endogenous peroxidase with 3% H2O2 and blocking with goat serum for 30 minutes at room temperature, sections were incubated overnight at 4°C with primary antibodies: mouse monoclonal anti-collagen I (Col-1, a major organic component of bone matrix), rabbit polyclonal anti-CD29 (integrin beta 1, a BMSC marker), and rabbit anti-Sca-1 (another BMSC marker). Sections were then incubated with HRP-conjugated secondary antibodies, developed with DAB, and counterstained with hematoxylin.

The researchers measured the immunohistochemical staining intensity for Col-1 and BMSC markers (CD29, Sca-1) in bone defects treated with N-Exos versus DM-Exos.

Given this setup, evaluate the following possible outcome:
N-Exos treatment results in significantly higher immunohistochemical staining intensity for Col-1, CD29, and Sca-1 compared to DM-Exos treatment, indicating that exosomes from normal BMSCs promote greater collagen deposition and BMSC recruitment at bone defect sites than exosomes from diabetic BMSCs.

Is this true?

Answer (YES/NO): YES